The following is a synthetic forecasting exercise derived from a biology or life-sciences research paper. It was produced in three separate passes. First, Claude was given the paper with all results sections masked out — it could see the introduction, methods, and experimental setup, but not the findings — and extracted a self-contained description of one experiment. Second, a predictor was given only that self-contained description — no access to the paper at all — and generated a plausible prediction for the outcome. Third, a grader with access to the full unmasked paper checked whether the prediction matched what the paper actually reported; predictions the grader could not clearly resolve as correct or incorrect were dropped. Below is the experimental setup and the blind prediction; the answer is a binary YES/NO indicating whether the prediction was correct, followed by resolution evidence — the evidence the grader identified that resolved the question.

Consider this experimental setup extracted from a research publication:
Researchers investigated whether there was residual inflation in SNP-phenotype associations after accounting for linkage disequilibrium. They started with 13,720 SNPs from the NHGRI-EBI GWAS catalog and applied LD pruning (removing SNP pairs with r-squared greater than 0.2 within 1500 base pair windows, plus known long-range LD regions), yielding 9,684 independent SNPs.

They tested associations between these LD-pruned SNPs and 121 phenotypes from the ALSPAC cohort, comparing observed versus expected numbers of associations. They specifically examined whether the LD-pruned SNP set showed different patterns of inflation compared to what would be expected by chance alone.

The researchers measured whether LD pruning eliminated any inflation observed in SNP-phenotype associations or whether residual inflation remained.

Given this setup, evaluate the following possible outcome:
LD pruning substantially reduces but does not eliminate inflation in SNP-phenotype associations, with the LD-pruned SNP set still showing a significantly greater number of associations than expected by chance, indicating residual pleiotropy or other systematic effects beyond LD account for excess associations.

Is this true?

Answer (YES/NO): NO